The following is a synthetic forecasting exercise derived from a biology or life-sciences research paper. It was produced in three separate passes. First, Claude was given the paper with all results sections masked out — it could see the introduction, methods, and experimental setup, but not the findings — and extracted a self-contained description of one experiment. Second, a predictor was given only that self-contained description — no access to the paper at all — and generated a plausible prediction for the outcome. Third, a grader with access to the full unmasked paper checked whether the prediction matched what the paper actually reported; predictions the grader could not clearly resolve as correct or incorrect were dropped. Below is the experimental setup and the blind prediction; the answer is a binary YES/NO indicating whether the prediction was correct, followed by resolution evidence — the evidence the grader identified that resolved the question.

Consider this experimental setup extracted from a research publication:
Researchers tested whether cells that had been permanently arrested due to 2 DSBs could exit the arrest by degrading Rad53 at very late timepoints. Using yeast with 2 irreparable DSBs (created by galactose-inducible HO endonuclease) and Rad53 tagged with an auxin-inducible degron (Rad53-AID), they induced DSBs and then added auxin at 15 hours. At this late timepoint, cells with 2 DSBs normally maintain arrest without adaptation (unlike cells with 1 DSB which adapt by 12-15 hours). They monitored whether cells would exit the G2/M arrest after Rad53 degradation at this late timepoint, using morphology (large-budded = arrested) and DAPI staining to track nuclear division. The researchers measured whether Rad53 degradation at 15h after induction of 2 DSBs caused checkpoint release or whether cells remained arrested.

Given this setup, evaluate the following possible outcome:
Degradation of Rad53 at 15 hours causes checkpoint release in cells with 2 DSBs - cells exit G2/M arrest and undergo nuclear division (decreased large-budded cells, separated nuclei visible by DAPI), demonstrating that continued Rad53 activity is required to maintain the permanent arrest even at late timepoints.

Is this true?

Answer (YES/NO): NO